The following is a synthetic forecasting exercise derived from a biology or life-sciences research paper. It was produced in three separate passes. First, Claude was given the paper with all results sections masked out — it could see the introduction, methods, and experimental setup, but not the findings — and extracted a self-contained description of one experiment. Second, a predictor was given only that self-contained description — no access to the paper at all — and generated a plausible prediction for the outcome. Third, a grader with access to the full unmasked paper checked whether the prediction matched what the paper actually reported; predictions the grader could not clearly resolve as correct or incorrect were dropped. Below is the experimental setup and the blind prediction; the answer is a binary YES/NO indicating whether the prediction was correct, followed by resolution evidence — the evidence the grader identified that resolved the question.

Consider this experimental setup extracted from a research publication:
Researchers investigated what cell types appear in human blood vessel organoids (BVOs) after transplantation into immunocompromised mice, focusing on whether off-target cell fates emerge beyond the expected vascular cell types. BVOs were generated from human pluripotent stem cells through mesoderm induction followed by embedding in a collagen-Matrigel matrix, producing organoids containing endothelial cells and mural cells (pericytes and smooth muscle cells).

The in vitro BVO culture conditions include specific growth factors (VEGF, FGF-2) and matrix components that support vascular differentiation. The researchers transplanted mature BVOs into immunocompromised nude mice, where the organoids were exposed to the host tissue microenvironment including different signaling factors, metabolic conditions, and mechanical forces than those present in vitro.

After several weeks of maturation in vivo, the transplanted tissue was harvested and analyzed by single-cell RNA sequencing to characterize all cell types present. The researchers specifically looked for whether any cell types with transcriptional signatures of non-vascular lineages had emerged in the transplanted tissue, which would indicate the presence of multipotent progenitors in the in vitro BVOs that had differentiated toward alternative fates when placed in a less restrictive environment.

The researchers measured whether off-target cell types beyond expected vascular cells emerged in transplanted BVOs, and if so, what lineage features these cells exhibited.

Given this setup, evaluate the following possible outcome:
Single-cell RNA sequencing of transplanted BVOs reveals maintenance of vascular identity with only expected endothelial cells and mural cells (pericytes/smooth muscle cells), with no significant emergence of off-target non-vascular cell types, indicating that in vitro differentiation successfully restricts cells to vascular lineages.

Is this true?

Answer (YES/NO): NO